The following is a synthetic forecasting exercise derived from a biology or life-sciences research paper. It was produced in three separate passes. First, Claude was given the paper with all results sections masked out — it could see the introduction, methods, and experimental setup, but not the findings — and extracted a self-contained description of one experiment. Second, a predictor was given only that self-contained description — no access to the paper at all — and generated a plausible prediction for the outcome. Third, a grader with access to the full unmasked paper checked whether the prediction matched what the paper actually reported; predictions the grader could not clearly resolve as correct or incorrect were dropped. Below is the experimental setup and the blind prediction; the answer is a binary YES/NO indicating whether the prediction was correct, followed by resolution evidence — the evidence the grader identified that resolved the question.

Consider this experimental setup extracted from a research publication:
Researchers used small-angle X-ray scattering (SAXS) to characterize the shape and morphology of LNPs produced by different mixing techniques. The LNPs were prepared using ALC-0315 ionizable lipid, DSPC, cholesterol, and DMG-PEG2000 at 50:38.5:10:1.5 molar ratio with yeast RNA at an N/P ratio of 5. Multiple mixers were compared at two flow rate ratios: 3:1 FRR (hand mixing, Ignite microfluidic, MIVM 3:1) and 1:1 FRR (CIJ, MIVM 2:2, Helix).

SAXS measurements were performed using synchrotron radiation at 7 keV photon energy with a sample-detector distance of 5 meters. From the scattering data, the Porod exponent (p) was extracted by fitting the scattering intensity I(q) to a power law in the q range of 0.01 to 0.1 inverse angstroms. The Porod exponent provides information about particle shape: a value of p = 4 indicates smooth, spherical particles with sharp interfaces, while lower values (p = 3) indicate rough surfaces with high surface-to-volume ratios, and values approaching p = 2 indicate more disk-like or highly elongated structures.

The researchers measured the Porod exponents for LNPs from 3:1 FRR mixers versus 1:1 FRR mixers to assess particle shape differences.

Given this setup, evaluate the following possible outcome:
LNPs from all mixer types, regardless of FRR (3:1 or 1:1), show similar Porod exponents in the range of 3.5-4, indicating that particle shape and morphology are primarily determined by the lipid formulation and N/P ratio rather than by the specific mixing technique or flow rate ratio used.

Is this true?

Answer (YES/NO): NO